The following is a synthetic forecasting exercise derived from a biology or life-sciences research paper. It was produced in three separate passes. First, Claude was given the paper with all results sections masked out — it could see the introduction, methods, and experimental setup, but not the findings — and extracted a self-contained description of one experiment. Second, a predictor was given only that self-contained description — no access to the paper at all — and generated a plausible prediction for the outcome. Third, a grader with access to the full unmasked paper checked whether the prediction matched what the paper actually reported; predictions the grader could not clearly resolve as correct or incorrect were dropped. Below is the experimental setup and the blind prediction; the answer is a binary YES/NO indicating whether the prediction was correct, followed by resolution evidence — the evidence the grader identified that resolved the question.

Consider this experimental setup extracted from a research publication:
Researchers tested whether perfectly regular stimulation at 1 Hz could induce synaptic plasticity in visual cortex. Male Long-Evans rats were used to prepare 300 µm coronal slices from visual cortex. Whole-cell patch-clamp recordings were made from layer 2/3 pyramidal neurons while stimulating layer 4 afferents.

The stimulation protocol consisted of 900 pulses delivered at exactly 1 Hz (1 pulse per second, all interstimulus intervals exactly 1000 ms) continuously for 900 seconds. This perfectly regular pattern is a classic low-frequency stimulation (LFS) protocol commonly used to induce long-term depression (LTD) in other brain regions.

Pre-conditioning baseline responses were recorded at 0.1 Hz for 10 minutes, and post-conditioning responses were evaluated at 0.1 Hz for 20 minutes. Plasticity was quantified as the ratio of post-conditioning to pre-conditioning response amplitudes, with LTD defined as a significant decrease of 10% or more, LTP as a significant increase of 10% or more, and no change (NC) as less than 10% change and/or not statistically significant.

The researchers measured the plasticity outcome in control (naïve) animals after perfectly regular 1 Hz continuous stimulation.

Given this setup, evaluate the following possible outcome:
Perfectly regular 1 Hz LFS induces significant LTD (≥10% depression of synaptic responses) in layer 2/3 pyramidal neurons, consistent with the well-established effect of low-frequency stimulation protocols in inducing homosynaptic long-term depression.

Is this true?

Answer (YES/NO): YES